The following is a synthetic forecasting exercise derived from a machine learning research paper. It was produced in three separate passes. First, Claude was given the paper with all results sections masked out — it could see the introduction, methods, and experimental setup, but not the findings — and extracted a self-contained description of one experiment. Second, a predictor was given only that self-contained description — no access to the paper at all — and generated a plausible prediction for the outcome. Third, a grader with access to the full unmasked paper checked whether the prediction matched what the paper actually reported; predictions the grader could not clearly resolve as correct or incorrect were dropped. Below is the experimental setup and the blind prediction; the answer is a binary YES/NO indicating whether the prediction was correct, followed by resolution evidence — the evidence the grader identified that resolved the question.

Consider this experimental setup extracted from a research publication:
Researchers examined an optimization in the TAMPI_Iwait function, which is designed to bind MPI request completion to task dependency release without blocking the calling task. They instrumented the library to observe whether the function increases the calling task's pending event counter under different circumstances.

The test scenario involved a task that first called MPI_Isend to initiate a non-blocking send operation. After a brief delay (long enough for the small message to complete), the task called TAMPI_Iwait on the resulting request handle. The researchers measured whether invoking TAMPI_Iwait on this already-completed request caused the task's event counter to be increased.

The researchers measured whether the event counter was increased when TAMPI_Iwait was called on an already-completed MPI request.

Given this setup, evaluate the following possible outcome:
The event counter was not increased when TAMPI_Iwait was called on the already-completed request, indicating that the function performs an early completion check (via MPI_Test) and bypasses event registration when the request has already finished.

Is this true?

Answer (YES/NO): YES